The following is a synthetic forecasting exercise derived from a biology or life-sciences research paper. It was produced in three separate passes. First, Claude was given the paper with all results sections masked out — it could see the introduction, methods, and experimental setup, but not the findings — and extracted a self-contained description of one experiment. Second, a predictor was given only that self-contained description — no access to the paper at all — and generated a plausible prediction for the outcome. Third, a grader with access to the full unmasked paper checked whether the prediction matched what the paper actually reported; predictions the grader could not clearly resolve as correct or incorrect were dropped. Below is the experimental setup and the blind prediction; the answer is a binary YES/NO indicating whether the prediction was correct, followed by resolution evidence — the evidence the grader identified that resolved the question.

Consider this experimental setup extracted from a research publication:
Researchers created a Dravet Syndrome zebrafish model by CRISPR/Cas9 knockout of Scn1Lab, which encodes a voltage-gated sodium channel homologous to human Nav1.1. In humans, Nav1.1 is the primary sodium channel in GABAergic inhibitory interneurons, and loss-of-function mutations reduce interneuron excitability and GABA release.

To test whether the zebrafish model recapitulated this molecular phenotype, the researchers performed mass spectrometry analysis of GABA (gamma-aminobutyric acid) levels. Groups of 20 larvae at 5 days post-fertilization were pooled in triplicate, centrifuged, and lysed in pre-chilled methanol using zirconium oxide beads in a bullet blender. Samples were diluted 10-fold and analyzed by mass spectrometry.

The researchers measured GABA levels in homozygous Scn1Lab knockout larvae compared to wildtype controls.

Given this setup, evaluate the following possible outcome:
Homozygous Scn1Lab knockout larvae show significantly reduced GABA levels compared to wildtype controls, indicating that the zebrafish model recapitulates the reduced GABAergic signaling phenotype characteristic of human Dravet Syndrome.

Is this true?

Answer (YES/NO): YES